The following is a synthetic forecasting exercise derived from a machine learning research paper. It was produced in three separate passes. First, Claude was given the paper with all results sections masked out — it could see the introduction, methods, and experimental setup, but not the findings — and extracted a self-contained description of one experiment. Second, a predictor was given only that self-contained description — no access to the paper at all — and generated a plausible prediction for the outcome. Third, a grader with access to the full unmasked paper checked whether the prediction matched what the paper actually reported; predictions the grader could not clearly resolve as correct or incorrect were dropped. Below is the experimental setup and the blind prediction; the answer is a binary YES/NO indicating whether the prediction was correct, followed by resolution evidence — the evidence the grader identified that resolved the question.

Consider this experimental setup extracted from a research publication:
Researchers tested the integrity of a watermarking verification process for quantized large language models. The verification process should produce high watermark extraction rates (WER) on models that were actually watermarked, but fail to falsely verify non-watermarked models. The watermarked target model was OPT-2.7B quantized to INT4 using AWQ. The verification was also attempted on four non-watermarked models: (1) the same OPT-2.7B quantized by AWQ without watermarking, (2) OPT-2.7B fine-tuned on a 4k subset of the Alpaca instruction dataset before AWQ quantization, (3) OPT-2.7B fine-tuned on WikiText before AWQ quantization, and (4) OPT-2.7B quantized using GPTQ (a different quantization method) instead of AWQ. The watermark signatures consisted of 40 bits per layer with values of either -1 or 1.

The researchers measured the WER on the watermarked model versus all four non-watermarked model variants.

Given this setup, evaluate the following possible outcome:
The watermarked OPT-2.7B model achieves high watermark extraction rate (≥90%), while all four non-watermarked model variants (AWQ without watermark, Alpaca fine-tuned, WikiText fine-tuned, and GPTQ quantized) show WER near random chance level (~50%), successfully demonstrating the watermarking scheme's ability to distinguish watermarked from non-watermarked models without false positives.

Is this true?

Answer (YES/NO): NO